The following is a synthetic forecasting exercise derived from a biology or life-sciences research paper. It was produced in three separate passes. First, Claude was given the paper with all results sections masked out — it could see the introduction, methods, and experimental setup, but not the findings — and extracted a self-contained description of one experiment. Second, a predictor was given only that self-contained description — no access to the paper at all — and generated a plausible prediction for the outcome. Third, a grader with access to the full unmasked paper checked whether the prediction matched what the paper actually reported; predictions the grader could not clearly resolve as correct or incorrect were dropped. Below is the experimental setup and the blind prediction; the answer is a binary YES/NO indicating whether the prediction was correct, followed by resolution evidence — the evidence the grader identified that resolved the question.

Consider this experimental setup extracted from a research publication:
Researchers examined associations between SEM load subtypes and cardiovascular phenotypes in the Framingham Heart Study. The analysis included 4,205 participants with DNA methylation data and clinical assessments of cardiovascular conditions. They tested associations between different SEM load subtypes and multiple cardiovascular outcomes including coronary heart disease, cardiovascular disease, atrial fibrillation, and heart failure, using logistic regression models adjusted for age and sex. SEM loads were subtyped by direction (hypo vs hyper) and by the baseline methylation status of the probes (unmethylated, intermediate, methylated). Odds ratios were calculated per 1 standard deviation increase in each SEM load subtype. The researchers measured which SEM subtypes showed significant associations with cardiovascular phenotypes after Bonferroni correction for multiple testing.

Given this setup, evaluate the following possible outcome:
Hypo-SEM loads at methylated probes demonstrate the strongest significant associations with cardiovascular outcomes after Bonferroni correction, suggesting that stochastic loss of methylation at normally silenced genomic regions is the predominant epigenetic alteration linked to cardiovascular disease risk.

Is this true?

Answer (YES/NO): NO